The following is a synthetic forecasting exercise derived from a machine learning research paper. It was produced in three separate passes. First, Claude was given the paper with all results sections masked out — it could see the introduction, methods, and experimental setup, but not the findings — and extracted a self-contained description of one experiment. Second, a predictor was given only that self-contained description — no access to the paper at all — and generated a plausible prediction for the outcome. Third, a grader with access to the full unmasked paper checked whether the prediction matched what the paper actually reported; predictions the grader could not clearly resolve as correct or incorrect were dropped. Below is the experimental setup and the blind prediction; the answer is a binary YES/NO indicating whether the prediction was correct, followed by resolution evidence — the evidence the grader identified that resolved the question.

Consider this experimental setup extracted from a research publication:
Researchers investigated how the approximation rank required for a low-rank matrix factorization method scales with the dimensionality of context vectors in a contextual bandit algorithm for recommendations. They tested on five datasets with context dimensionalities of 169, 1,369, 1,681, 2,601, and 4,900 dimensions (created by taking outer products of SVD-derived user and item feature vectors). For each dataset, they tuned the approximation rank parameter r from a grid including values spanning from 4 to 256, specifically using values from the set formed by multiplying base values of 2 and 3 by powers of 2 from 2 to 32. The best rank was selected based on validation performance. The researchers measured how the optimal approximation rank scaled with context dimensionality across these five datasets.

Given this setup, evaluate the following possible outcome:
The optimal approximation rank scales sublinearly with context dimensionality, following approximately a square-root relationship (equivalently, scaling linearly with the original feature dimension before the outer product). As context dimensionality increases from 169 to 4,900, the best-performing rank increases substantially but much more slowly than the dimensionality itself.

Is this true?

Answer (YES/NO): NO